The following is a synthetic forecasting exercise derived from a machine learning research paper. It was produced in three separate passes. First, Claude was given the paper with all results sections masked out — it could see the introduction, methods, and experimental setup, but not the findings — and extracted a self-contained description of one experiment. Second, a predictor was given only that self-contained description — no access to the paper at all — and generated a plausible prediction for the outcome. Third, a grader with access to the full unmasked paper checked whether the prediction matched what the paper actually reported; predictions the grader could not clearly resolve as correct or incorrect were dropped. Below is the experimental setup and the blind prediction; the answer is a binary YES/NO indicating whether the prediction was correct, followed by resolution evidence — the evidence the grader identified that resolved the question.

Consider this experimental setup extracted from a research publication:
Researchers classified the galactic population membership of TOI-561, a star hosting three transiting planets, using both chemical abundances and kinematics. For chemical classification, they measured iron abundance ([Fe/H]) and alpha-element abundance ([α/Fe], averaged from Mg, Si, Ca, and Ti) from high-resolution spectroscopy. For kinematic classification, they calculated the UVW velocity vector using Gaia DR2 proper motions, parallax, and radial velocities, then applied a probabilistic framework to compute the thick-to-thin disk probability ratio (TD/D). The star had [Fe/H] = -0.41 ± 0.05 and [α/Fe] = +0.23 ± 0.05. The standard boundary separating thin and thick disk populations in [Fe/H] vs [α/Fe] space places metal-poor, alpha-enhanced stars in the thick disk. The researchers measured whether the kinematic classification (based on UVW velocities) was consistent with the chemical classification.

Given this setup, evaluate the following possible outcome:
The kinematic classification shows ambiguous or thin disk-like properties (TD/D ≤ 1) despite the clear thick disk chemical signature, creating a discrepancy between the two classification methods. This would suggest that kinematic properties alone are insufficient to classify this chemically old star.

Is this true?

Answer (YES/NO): NO